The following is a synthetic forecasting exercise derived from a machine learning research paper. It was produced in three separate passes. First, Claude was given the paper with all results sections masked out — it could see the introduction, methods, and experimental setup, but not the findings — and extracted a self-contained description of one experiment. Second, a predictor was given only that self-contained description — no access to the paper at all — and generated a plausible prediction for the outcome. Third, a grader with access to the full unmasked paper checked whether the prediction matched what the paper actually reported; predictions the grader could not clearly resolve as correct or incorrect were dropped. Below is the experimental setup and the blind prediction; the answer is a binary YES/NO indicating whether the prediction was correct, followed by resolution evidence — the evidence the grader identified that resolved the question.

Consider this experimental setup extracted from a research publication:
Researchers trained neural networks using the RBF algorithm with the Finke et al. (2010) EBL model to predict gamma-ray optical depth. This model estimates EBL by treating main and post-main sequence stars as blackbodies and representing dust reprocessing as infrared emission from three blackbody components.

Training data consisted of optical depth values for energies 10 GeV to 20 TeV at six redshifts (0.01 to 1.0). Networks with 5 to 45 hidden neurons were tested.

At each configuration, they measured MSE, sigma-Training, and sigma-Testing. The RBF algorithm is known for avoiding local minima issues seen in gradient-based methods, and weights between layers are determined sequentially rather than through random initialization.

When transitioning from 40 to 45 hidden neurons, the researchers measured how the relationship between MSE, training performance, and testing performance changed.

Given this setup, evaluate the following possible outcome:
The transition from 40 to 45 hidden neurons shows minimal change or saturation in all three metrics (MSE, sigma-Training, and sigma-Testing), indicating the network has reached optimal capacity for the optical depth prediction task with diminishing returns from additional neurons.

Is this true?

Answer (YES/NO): NO